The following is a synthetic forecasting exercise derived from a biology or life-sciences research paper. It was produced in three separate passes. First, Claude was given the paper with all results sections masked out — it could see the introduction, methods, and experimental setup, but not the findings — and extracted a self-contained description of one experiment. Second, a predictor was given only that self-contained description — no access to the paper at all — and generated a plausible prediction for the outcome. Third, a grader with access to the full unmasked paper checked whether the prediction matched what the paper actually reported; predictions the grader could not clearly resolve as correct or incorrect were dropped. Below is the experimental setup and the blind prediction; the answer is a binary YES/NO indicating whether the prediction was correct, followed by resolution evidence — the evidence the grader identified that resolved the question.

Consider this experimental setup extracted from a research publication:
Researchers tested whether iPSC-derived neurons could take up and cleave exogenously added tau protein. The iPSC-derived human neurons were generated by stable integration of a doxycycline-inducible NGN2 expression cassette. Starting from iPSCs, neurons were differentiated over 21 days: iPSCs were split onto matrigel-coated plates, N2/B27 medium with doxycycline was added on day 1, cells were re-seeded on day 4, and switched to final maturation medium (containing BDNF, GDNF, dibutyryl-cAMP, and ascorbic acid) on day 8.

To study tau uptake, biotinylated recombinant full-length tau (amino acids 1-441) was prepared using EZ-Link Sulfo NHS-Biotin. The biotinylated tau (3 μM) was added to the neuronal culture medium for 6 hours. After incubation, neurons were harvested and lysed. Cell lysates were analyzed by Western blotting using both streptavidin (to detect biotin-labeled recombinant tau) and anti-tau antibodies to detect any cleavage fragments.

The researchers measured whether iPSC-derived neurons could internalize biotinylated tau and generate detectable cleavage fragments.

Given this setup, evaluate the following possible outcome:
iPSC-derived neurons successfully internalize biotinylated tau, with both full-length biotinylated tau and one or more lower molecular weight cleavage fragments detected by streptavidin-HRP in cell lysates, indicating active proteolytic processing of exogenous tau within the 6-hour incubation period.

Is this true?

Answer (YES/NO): NO